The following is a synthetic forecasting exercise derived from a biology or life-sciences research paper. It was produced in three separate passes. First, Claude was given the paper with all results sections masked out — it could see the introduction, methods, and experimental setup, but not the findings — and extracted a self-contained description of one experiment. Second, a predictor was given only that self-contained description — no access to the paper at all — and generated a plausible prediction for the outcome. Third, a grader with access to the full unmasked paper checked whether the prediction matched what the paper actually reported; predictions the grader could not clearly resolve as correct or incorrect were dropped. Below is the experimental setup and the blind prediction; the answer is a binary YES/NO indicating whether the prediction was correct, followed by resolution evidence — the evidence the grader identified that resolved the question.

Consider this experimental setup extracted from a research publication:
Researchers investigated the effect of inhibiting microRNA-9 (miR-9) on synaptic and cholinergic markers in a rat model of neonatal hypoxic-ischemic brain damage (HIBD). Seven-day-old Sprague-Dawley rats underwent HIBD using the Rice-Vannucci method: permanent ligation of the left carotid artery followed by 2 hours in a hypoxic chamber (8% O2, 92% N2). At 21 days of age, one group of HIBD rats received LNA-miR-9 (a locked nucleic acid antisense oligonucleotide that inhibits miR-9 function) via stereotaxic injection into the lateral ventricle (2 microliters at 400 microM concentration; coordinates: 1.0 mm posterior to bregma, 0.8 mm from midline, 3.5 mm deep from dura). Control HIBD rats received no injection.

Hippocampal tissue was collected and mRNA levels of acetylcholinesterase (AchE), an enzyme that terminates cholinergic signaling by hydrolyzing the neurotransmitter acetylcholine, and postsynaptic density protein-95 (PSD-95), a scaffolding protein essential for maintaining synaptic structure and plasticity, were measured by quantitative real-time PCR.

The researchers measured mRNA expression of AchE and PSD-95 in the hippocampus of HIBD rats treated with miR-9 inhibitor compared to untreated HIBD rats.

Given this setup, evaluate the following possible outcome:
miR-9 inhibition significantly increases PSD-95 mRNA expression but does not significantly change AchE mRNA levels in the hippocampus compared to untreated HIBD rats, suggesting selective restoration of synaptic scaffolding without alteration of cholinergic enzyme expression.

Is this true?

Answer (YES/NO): NO